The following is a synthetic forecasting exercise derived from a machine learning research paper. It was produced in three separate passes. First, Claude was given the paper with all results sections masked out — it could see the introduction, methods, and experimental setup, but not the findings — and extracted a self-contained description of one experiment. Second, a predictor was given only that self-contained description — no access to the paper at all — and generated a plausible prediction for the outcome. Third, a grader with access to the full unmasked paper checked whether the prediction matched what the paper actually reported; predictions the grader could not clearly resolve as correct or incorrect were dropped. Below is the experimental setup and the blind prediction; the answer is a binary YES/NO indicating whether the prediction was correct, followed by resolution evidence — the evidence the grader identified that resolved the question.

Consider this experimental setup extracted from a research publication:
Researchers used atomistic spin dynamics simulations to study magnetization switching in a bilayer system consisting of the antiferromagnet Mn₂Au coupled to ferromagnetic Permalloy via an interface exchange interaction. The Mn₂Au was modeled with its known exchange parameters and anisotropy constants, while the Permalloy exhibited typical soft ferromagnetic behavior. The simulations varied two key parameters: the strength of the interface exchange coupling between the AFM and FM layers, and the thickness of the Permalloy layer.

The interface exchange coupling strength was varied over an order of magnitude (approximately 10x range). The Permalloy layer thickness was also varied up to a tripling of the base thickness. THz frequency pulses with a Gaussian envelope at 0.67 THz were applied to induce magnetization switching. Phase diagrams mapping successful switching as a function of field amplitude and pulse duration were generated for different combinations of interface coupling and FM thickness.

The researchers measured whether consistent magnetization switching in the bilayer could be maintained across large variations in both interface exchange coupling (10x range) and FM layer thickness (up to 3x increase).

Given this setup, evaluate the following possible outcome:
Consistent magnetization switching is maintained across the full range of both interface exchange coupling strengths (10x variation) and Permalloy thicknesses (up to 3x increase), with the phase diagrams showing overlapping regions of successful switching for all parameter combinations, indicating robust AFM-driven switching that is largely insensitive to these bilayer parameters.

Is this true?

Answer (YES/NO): NO